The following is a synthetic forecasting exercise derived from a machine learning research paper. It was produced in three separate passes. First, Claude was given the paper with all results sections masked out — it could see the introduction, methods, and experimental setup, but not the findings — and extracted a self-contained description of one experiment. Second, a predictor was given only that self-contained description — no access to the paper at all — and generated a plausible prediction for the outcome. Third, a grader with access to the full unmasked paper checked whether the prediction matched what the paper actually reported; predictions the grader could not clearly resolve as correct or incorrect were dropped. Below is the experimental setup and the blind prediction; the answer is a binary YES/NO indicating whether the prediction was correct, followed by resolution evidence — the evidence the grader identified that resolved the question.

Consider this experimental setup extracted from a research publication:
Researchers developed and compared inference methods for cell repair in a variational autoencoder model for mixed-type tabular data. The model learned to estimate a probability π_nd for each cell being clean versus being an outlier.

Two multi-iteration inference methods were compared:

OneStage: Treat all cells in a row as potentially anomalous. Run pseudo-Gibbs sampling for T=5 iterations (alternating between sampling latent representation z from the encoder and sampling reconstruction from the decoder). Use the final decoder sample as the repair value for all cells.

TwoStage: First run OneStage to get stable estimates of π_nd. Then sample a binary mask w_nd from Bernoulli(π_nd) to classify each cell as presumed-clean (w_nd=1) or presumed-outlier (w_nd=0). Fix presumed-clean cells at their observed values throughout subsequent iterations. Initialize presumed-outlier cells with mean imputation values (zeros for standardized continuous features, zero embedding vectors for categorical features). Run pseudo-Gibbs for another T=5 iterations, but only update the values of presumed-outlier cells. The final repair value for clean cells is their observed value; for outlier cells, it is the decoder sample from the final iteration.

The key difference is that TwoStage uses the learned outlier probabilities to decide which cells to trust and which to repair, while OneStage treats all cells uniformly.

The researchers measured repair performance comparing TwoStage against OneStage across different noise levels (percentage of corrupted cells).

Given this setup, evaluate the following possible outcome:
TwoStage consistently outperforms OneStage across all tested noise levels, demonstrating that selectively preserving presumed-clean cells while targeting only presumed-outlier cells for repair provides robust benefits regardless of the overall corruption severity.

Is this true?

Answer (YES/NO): NO